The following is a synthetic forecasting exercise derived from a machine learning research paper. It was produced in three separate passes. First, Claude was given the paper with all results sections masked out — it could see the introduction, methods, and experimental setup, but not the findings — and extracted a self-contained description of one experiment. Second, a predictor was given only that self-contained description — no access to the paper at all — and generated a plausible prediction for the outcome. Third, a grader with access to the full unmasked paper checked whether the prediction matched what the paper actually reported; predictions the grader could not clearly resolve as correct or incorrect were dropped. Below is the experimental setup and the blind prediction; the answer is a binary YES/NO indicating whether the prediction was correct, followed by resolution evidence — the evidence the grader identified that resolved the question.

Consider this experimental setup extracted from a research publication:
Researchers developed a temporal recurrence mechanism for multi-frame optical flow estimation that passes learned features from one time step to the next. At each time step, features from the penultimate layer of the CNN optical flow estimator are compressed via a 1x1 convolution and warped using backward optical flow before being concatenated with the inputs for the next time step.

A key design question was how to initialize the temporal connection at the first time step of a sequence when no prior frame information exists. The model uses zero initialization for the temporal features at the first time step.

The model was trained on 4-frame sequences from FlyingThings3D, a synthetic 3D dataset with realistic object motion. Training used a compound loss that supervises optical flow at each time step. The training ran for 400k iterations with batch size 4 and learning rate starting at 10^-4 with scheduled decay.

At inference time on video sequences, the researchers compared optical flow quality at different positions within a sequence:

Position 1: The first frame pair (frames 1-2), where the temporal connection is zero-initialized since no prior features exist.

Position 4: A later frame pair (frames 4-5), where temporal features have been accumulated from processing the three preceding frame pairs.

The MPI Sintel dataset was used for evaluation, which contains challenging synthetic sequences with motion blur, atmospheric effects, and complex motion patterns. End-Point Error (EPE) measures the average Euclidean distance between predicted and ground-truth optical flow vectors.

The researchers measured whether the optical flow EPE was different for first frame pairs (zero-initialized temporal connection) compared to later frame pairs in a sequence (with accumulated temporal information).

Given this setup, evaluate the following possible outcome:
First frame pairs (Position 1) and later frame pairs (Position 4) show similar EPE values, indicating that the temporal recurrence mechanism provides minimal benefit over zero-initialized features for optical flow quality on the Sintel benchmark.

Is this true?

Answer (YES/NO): NO